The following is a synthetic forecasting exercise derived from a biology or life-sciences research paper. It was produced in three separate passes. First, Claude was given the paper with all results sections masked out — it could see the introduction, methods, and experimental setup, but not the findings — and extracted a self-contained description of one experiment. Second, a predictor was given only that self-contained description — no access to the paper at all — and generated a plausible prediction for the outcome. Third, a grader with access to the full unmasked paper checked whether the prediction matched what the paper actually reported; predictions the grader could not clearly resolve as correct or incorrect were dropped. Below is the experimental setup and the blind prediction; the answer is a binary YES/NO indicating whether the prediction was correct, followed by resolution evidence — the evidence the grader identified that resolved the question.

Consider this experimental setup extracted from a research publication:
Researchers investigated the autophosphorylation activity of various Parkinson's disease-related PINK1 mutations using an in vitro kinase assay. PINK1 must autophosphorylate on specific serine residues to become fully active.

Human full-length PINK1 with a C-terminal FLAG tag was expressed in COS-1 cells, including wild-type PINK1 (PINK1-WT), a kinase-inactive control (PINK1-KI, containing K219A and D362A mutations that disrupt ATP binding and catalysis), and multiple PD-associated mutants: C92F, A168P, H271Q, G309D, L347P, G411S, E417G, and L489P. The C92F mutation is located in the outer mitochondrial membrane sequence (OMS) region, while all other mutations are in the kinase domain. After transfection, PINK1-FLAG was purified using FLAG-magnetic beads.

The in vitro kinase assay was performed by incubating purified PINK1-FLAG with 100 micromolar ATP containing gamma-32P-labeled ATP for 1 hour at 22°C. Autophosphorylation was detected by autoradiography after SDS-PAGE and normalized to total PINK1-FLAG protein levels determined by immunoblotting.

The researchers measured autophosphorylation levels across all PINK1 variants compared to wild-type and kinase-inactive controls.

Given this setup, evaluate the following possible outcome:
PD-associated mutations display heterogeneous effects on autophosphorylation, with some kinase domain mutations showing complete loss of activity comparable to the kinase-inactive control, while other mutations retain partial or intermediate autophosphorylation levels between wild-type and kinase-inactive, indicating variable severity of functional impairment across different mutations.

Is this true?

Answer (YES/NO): NO